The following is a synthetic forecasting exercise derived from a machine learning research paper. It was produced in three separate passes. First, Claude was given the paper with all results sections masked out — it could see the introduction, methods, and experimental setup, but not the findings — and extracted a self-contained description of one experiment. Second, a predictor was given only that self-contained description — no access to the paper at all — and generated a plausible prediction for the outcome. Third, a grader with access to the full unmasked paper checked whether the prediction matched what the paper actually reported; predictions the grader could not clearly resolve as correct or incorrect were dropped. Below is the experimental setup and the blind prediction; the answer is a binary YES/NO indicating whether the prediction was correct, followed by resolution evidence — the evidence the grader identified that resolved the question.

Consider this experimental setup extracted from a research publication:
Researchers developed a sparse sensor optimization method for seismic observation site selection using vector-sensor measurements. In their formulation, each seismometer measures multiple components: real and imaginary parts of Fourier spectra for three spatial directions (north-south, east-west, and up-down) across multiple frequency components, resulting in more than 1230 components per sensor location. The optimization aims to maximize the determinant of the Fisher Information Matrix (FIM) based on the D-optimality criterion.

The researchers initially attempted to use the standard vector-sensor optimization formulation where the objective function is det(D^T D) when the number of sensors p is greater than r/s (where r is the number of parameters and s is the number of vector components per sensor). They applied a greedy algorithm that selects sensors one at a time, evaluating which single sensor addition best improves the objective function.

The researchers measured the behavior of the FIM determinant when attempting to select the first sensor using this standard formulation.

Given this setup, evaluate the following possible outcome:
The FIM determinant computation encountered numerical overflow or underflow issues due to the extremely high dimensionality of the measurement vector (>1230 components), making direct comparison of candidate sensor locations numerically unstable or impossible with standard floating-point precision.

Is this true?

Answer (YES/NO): NO